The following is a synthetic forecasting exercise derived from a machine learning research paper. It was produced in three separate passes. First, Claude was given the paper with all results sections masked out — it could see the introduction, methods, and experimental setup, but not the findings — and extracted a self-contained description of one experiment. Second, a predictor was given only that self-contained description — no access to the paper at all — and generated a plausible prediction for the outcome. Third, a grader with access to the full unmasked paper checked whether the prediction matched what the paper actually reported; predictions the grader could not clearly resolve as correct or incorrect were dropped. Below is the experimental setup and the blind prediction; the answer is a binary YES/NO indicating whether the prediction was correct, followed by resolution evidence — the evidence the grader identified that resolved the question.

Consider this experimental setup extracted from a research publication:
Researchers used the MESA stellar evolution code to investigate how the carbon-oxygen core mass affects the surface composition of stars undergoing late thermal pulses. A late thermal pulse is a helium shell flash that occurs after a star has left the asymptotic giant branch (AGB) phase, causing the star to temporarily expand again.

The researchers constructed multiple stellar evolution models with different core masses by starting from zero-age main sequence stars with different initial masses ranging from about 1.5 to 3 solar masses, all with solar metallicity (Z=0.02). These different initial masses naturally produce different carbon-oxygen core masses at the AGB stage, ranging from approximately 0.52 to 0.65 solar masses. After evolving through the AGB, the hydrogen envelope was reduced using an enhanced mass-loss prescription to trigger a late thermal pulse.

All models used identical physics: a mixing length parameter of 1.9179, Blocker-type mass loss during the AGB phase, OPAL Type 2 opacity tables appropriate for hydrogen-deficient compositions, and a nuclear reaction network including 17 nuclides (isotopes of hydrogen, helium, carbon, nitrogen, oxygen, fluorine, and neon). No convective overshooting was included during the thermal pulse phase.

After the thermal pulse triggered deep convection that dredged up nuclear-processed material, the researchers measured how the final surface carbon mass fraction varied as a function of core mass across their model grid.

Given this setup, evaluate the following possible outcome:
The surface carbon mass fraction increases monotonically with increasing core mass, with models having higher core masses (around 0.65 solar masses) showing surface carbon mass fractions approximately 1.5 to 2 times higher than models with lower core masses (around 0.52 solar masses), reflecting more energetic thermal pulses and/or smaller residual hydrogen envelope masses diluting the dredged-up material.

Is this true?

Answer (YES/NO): NO